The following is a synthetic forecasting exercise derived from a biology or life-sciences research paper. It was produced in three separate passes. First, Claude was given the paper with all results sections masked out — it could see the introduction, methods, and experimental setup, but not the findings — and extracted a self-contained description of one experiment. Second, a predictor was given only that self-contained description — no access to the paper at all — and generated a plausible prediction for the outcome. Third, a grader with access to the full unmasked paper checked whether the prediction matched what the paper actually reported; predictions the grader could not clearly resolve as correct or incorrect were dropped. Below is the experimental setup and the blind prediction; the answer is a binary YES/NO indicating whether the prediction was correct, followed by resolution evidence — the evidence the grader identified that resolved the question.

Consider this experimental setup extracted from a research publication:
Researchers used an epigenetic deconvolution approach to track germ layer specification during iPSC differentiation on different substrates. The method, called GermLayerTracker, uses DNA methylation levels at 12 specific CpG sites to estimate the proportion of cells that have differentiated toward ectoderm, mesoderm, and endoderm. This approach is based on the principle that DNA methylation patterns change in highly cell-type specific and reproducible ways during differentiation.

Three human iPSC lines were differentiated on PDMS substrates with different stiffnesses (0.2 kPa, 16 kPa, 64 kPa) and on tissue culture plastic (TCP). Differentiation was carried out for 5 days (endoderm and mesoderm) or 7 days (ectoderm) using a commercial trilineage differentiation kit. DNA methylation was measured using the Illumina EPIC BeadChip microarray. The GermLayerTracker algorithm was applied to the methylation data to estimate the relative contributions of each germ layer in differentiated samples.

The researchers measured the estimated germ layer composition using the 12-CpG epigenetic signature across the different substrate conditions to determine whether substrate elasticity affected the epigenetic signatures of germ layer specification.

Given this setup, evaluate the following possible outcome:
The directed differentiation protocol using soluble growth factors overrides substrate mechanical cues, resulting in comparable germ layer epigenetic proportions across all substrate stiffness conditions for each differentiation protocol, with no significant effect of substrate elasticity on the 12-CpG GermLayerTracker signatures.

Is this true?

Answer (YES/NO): YES